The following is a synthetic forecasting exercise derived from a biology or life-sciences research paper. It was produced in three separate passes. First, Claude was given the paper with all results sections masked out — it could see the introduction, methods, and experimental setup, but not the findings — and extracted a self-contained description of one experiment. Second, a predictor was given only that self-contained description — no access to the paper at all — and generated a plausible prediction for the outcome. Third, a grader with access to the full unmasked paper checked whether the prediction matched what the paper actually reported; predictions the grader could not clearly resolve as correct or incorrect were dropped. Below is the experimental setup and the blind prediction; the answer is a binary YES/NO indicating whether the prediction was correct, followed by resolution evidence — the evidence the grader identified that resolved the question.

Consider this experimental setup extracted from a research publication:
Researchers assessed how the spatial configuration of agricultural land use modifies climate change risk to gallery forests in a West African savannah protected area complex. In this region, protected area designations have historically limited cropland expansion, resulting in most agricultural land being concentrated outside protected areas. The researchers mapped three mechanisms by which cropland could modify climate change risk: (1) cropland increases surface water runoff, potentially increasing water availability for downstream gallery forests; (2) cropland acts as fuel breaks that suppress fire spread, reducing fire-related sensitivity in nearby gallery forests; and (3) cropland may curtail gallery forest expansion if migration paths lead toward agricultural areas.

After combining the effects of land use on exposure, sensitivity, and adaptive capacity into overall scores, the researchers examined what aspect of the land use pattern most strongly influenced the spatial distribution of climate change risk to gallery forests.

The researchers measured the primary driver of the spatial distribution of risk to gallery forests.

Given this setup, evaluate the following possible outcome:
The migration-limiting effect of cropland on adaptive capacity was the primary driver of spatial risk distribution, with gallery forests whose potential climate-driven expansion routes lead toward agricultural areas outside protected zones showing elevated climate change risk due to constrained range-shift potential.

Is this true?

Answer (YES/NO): NO